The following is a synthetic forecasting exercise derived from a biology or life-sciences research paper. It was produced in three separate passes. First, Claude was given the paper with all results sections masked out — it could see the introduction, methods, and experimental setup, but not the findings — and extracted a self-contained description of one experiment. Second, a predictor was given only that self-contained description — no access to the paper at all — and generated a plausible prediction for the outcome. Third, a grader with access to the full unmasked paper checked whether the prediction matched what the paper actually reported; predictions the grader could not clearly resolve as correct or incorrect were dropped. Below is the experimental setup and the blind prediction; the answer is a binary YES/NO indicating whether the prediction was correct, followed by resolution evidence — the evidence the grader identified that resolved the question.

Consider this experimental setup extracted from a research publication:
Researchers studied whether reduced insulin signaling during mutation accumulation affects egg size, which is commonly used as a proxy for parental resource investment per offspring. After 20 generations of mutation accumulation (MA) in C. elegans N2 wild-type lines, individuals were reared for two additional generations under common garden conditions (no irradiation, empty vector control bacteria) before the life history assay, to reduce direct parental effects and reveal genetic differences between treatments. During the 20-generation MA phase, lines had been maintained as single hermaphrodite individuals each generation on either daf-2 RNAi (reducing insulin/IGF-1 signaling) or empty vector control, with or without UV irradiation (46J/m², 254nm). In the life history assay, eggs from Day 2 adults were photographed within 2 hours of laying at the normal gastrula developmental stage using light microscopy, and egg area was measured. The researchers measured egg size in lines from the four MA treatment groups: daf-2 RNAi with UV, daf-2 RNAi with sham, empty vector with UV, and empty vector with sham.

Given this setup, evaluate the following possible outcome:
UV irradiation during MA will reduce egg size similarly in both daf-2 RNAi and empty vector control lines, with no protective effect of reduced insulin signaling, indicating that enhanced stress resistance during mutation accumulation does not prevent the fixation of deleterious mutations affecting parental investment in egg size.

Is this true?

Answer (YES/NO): NO